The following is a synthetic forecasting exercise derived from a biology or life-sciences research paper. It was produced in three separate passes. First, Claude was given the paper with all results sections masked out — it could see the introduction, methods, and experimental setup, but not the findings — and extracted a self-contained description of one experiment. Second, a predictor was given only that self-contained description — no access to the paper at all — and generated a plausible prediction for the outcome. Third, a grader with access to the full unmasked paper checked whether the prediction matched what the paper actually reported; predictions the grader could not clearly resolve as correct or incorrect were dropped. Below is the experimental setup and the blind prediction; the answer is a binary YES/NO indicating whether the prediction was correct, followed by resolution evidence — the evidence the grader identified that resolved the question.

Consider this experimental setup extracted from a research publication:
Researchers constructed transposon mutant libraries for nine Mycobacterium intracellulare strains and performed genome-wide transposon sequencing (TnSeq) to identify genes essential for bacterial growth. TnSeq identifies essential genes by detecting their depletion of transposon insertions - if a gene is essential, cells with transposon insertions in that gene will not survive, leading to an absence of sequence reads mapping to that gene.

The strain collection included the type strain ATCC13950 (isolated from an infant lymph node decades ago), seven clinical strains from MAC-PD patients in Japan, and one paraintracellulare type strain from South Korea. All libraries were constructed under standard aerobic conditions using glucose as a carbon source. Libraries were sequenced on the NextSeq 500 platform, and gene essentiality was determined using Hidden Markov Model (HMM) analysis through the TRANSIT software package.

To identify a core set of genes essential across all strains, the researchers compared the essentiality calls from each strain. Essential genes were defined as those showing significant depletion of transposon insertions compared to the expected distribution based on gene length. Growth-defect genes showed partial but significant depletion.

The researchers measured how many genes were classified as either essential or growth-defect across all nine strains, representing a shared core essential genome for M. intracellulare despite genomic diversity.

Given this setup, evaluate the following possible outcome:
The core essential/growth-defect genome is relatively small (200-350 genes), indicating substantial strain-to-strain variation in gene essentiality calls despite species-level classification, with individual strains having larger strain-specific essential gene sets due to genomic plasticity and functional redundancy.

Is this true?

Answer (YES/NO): NO